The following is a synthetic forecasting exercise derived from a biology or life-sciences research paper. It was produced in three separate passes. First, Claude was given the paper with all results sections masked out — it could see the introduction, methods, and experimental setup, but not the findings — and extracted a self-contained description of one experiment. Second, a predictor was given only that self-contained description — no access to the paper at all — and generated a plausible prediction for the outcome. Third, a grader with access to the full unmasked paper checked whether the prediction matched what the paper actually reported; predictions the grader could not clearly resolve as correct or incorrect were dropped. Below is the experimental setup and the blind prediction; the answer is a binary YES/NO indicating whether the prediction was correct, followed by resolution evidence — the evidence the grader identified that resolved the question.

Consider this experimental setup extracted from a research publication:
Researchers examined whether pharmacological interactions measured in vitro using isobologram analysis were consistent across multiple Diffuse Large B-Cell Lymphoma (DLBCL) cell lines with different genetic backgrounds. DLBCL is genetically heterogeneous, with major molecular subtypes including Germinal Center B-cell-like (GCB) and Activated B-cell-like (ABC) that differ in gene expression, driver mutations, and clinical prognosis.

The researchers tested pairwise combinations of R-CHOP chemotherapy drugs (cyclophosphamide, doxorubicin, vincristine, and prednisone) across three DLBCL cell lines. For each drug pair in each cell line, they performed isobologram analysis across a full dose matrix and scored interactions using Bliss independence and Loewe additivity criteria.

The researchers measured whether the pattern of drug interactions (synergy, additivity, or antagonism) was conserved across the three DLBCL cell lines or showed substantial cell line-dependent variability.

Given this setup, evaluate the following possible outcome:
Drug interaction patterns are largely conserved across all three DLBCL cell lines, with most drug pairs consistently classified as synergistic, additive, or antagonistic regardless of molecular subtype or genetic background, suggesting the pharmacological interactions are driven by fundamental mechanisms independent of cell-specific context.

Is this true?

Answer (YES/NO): NO